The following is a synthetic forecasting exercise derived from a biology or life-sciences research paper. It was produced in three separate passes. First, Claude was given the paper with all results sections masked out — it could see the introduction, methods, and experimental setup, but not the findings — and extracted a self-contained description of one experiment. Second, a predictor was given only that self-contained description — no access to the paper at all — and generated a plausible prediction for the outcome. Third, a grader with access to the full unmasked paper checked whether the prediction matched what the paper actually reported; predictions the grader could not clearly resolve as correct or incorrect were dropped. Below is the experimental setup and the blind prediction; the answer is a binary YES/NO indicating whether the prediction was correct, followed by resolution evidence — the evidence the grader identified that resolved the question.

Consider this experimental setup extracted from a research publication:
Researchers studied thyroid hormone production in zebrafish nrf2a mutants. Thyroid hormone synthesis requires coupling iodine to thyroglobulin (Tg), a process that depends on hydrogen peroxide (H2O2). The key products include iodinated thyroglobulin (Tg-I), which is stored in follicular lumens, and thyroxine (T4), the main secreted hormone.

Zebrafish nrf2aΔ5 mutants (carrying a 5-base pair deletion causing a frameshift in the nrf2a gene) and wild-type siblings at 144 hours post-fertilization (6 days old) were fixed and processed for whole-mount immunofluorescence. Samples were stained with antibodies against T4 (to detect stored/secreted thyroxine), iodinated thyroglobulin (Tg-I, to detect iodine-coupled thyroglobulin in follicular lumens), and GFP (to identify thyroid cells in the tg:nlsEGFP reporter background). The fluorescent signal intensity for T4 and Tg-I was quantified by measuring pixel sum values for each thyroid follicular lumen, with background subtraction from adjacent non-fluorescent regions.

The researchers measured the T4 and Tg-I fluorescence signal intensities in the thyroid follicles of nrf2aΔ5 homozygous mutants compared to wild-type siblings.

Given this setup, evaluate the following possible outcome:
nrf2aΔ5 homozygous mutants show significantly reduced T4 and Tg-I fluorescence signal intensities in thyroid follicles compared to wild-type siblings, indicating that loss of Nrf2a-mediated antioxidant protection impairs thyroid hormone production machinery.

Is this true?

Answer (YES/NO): NO